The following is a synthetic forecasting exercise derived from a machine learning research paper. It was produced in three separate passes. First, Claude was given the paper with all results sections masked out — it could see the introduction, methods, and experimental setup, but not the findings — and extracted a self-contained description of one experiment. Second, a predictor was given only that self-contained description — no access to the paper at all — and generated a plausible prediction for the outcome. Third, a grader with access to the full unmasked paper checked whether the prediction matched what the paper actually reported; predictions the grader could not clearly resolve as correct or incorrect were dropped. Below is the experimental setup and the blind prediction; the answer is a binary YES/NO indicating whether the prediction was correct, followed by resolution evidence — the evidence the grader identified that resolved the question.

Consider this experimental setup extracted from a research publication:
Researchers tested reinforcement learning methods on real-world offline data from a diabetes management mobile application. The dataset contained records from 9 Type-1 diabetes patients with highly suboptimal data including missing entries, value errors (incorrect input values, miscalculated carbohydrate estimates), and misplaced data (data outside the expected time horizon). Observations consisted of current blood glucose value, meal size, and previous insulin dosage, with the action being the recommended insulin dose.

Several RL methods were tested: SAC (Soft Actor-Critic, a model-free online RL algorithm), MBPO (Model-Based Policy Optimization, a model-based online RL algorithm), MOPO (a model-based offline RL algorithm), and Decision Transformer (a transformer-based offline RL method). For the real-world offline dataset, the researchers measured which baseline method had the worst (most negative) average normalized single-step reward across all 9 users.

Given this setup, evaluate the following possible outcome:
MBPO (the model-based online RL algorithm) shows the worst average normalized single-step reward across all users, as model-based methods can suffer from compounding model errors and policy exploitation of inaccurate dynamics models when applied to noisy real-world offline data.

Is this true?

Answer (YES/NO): NO